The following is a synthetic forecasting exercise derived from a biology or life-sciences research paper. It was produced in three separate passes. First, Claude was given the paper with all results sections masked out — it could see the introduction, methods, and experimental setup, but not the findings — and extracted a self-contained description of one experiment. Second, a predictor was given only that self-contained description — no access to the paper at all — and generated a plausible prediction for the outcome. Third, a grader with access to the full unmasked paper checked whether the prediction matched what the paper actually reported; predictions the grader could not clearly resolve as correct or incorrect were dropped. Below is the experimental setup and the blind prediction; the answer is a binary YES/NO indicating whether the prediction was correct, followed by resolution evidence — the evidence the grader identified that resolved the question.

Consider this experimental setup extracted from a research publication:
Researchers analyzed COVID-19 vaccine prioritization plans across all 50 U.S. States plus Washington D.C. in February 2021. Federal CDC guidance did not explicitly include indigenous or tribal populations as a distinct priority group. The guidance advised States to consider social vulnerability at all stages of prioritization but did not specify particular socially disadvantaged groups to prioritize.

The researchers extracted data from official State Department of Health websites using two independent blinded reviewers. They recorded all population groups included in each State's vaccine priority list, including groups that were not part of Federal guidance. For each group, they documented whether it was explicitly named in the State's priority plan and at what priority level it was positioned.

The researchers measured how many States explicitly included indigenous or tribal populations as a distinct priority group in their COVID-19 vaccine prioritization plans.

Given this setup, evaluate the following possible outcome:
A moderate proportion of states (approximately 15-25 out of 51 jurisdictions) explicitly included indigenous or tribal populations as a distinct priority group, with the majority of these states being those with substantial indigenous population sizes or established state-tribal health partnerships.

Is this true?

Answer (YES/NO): NO